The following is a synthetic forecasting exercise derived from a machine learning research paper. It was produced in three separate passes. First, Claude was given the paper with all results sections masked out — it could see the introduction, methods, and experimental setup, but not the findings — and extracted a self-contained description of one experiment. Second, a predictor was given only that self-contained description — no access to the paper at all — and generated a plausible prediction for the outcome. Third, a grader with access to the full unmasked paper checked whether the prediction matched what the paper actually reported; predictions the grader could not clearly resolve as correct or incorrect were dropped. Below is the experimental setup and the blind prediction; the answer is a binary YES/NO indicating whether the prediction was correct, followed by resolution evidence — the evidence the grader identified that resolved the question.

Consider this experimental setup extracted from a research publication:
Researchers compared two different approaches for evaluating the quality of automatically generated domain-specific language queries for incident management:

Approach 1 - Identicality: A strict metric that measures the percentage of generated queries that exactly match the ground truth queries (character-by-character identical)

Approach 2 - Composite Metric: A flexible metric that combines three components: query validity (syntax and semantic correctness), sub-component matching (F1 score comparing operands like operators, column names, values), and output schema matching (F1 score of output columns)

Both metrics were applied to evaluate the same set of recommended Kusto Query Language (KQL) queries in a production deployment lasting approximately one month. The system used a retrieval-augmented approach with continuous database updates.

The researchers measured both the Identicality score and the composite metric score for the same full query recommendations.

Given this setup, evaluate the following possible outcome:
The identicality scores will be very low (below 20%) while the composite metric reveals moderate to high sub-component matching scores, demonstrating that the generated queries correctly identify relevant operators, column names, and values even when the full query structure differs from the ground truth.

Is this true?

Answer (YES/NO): NO